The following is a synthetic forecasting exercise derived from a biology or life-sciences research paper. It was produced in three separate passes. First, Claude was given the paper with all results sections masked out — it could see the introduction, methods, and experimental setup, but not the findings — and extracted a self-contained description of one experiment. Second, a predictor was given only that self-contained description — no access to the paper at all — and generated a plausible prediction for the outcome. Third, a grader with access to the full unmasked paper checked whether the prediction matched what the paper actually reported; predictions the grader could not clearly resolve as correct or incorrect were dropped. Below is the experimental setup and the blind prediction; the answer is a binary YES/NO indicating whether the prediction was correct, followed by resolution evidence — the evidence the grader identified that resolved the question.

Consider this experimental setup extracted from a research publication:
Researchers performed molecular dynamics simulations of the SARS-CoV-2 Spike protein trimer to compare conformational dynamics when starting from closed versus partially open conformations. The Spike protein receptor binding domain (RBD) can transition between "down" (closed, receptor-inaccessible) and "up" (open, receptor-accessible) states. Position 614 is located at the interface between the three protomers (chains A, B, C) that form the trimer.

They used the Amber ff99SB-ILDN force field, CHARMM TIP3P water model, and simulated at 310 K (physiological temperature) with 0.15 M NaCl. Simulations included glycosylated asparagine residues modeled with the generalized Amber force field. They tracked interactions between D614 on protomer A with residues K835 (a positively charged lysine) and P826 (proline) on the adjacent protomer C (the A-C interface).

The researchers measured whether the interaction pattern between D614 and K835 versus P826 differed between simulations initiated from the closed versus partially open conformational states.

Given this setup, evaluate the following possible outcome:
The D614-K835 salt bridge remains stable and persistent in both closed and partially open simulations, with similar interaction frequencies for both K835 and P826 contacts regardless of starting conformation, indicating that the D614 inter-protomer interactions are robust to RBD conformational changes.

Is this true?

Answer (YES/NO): NO